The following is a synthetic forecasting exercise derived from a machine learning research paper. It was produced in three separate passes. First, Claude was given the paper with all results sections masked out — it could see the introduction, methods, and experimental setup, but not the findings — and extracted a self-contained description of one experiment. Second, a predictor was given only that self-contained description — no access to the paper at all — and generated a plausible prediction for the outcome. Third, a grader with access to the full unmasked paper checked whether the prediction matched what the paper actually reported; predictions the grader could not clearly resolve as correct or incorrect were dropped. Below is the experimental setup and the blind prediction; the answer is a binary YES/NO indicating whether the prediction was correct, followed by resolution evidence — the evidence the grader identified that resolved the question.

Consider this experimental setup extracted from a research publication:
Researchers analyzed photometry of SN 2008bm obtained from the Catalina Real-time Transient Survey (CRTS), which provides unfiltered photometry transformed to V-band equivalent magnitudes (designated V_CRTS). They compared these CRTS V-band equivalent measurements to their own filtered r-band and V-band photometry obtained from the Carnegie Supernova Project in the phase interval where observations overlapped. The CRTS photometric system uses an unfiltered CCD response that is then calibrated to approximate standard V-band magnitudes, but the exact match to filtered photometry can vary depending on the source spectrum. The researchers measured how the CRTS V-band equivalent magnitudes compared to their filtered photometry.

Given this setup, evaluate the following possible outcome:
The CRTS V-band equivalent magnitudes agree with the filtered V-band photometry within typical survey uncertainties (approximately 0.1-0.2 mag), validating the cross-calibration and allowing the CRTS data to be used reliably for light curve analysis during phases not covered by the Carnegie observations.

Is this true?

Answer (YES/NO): NO